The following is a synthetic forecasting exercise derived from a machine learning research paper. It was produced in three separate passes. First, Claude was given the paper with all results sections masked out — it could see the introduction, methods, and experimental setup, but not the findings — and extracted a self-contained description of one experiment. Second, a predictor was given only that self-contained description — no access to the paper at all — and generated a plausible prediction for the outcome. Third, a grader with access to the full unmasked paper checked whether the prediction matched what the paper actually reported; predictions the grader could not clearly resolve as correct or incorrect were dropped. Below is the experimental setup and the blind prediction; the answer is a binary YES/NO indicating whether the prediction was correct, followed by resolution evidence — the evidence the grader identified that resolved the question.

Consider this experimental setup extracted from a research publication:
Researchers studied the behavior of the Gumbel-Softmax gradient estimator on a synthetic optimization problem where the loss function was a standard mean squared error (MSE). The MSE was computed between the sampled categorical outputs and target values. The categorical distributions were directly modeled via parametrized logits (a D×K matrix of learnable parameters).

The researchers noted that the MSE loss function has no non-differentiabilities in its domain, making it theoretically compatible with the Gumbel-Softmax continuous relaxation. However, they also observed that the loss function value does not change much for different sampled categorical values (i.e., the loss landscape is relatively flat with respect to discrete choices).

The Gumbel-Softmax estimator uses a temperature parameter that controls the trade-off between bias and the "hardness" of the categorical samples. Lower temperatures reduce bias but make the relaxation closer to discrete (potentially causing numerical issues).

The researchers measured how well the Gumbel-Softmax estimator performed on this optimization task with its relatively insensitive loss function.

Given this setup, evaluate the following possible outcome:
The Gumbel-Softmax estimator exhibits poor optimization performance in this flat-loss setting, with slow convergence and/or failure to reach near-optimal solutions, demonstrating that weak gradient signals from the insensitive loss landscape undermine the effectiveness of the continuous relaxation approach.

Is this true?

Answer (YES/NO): YES